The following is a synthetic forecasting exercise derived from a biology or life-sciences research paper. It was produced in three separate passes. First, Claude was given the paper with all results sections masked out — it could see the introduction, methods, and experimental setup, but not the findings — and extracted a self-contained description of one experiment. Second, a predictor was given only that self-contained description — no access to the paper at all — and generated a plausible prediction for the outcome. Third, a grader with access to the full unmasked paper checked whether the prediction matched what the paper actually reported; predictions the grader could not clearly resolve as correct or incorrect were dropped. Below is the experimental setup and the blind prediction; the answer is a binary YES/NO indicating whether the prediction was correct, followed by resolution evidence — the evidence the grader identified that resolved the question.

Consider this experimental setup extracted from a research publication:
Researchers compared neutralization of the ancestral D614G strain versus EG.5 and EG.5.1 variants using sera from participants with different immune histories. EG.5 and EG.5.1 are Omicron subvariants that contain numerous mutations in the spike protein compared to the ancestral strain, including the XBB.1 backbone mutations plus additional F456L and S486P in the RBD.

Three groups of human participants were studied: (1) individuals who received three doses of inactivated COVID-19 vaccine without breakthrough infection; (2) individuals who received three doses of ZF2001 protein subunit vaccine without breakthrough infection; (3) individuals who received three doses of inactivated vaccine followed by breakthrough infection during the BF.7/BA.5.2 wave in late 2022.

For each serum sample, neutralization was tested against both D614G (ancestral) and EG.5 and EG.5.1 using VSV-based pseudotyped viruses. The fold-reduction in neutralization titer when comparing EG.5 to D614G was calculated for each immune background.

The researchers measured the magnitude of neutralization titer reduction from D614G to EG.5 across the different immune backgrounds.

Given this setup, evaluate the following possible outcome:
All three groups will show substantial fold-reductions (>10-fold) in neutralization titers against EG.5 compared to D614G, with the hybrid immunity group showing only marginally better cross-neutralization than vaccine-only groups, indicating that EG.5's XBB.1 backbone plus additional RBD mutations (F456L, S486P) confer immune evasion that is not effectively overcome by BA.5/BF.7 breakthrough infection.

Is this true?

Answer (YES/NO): NO